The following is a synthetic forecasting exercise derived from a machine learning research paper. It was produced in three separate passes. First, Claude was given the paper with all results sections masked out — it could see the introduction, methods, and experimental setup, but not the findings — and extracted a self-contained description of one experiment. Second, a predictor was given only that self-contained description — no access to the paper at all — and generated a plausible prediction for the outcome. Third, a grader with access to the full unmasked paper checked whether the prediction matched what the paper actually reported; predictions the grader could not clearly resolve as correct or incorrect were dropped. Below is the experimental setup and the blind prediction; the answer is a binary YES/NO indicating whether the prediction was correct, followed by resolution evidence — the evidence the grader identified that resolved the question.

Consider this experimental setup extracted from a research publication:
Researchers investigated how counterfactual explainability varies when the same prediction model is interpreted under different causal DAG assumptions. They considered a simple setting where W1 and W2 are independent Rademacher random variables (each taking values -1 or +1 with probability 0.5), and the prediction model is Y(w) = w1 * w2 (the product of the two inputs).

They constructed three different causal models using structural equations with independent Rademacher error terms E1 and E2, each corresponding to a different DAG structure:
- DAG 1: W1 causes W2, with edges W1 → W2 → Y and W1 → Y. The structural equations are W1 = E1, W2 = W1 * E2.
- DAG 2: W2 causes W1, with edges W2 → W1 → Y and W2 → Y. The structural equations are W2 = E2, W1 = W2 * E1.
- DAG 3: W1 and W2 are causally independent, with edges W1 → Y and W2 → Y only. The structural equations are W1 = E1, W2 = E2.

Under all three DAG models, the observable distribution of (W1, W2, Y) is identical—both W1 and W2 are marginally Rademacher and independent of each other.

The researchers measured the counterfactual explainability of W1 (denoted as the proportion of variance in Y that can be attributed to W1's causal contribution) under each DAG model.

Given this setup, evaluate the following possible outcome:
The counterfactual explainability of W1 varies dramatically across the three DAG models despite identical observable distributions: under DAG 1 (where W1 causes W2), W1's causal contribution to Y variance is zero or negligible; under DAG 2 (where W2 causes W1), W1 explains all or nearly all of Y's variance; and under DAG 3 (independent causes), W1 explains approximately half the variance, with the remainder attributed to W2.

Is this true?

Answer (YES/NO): NO